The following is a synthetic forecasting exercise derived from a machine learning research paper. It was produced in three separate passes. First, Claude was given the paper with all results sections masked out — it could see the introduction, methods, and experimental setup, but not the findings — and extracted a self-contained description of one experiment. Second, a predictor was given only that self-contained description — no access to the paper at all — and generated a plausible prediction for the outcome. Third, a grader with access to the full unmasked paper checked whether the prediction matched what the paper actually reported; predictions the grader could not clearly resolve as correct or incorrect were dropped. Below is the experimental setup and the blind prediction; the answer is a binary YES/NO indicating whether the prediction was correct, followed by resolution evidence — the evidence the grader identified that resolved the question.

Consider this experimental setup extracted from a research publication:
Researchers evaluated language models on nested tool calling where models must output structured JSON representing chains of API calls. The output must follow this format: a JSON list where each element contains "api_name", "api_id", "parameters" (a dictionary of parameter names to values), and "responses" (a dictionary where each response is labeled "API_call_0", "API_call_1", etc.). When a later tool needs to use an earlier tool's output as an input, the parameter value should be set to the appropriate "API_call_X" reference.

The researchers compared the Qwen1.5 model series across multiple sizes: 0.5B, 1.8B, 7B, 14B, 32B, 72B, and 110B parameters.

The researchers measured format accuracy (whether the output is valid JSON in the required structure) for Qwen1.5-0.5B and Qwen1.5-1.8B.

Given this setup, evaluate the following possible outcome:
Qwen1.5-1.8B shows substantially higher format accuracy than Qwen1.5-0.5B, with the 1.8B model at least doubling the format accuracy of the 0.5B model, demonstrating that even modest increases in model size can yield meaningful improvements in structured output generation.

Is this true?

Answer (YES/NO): YES